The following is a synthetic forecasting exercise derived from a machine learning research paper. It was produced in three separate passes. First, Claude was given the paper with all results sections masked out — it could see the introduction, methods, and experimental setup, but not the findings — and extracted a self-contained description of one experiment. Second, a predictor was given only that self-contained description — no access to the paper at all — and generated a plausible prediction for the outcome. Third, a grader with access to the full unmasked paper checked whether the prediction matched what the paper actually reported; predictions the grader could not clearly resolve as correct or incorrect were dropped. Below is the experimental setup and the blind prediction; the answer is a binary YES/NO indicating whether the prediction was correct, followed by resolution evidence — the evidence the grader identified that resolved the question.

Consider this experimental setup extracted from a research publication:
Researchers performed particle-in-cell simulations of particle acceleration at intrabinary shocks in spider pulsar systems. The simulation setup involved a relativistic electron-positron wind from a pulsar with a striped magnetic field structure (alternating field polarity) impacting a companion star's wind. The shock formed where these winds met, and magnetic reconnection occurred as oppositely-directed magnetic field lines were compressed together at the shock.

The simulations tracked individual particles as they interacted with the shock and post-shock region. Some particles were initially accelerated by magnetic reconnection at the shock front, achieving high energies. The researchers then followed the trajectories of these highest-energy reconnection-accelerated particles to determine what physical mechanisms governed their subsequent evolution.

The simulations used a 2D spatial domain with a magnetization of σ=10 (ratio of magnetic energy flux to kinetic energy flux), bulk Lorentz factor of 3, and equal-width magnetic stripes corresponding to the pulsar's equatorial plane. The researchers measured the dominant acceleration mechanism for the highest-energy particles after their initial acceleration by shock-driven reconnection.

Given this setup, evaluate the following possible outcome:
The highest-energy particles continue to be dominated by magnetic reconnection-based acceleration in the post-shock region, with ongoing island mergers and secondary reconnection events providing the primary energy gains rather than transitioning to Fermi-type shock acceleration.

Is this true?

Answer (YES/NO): NO